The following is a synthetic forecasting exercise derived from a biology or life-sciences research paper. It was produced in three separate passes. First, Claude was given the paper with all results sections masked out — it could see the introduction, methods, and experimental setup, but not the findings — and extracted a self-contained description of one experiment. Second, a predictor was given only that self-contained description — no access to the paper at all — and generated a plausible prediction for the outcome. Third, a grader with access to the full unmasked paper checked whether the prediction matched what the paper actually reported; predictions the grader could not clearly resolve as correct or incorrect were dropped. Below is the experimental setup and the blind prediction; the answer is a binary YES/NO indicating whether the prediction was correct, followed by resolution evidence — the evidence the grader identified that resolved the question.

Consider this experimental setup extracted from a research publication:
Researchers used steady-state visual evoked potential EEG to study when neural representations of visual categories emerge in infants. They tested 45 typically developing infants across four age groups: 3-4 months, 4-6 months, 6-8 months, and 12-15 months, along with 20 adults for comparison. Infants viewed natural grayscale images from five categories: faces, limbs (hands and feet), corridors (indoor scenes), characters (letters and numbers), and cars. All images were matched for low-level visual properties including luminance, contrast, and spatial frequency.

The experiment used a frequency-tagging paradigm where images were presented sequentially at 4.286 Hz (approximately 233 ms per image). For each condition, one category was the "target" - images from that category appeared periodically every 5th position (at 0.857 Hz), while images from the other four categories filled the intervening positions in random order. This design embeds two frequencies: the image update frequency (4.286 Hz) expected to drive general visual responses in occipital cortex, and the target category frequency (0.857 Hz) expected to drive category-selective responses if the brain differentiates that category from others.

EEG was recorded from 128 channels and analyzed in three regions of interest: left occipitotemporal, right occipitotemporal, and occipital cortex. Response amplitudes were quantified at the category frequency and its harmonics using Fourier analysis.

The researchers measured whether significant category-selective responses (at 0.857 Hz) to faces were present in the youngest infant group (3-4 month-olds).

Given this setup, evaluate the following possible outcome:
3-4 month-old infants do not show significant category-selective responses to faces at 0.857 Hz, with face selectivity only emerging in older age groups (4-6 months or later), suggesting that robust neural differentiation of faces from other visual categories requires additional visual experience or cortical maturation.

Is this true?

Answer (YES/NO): YES